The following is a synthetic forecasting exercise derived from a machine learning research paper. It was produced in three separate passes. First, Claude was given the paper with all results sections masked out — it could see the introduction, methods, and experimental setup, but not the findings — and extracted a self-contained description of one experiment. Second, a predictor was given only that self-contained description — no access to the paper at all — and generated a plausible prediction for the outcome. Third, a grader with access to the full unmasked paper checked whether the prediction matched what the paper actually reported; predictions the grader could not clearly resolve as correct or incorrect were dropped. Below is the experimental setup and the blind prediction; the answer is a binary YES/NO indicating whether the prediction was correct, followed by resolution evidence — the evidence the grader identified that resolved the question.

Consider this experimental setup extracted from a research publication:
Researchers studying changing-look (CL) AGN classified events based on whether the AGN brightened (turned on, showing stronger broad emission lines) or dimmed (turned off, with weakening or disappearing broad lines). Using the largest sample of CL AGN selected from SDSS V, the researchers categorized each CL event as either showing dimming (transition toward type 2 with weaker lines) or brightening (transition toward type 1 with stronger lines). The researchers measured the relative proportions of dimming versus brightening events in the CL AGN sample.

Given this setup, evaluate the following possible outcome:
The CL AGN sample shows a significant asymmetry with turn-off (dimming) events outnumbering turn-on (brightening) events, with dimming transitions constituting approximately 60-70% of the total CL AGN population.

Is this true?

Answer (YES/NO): YES